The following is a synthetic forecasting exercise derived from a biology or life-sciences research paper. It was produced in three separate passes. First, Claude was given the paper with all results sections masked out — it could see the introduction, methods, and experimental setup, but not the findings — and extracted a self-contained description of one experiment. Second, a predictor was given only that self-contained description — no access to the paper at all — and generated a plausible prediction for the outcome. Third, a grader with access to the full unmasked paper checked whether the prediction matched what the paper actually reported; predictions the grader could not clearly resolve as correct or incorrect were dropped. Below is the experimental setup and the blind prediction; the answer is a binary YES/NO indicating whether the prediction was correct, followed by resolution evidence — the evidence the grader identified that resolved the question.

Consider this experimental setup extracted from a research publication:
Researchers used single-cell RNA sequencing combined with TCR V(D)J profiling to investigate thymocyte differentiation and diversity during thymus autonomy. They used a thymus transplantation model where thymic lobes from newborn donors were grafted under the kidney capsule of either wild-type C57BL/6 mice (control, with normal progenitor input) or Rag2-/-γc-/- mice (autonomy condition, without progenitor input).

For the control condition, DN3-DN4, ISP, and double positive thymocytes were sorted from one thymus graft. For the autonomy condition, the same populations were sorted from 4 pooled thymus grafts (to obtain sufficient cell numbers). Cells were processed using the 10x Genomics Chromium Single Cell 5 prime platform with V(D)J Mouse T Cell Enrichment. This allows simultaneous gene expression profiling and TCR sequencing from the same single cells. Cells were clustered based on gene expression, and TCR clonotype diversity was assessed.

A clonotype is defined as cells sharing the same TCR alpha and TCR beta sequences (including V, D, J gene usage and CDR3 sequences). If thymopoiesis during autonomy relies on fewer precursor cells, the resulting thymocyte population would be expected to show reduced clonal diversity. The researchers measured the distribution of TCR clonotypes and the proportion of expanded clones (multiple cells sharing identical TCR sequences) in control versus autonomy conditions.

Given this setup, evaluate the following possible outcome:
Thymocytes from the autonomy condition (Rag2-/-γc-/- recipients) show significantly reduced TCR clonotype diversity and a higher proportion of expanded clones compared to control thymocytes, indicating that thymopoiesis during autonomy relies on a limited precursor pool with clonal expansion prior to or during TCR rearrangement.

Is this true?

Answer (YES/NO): YES